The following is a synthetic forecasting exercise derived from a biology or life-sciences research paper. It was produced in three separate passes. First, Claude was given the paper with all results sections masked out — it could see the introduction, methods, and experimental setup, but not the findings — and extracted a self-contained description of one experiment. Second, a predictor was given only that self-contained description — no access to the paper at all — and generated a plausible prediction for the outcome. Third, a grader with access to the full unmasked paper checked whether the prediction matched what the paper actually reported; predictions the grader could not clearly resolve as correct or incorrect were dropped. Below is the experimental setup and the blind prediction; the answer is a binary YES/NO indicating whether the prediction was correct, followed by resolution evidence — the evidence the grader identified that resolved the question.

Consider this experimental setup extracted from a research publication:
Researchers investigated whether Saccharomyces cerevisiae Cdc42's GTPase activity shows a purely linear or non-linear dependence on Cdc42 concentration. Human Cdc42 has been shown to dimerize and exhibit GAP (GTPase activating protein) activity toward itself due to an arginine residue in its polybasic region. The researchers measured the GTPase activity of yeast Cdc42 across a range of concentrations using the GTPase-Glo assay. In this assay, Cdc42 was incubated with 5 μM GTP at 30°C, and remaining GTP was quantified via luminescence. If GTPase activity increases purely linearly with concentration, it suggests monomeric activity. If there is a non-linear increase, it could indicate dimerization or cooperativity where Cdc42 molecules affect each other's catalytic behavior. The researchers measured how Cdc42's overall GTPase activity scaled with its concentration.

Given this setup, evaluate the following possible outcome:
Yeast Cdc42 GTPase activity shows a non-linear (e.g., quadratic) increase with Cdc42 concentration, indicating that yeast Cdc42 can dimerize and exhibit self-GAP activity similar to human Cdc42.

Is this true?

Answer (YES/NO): NO